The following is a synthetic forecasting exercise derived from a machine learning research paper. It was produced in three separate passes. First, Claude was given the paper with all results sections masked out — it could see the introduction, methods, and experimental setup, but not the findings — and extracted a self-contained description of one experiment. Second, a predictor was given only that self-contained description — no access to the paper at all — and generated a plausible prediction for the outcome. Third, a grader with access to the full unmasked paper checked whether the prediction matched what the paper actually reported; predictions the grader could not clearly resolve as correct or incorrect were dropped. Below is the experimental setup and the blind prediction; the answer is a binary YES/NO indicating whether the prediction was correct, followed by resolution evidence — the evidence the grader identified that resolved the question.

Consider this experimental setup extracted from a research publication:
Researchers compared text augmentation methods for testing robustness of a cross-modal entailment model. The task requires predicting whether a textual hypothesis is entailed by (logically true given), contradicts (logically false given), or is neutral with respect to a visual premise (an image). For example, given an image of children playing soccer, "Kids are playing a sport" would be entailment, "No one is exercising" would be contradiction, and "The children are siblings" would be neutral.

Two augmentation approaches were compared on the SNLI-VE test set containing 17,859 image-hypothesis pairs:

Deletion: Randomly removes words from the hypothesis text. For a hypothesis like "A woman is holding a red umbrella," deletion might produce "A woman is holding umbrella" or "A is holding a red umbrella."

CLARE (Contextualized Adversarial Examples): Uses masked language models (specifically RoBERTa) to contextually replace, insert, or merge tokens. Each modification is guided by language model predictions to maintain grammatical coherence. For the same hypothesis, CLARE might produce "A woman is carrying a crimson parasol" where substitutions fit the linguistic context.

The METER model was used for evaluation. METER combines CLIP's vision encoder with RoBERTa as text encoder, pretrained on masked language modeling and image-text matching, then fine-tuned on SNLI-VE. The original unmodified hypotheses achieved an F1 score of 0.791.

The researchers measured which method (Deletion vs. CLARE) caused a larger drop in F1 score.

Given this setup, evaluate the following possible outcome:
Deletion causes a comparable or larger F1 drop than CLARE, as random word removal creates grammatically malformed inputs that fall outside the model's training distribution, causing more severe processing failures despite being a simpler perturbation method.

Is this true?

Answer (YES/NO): NO